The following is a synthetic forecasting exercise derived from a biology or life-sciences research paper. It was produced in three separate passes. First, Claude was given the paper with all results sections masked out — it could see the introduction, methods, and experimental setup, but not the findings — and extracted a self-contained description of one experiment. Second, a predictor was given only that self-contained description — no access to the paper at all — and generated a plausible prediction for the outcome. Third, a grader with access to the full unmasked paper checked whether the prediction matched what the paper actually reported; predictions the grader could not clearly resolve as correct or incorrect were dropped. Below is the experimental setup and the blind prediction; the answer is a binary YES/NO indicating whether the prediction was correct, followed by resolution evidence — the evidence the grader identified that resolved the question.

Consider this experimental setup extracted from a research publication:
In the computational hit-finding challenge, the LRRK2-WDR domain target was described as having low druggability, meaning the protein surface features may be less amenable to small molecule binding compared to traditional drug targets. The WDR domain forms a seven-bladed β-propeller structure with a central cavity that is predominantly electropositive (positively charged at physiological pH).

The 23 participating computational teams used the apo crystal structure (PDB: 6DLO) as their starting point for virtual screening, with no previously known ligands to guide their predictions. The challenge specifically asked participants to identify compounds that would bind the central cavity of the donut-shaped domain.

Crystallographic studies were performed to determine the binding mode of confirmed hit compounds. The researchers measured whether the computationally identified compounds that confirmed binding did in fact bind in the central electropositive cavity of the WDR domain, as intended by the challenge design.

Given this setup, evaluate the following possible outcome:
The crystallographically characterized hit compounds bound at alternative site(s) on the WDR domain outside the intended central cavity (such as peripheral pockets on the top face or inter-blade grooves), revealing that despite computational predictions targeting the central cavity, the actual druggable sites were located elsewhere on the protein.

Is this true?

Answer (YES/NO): NO